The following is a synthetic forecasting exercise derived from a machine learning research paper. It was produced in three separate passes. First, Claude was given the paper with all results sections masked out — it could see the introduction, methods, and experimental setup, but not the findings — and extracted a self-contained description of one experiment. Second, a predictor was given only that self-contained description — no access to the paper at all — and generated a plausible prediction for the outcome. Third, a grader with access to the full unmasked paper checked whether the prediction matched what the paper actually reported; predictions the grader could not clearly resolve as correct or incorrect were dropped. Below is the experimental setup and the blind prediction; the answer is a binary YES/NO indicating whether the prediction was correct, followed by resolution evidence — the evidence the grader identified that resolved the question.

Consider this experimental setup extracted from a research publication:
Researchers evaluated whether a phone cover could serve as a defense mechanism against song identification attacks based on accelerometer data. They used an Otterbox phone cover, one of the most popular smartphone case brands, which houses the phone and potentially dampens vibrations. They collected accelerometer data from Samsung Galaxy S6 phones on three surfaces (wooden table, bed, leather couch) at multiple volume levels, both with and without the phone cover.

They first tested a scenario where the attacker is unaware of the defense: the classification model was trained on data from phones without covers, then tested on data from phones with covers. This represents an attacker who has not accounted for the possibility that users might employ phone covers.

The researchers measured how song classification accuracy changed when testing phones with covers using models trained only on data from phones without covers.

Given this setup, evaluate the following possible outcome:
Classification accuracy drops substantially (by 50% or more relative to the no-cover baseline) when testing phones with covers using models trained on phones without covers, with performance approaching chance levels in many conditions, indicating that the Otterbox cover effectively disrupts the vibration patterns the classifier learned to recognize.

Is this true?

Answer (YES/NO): YES